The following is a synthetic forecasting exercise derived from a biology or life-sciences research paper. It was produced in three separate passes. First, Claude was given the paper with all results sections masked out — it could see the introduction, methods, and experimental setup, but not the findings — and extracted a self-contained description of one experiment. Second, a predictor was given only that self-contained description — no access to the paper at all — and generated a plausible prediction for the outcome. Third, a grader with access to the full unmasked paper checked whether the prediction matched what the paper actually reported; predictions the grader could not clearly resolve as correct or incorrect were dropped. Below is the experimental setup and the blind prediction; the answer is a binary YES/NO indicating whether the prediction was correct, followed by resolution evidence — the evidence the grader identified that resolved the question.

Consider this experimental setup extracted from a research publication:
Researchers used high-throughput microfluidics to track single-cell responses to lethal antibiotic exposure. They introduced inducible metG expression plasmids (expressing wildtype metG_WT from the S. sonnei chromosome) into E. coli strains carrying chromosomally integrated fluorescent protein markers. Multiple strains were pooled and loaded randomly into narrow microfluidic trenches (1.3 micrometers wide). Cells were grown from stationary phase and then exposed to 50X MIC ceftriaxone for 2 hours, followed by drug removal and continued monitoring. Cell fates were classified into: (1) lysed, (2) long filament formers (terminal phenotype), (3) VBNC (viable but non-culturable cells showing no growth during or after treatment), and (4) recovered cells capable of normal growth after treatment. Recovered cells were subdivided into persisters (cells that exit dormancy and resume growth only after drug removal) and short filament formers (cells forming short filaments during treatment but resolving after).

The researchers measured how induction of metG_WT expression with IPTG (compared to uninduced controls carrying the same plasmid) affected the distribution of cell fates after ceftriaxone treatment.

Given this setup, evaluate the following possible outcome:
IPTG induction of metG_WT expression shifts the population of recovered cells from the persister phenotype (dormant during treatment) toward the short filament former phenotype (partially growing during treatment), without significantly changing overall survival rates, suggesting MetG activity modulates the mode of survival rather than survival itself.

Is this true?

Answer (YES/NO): NO